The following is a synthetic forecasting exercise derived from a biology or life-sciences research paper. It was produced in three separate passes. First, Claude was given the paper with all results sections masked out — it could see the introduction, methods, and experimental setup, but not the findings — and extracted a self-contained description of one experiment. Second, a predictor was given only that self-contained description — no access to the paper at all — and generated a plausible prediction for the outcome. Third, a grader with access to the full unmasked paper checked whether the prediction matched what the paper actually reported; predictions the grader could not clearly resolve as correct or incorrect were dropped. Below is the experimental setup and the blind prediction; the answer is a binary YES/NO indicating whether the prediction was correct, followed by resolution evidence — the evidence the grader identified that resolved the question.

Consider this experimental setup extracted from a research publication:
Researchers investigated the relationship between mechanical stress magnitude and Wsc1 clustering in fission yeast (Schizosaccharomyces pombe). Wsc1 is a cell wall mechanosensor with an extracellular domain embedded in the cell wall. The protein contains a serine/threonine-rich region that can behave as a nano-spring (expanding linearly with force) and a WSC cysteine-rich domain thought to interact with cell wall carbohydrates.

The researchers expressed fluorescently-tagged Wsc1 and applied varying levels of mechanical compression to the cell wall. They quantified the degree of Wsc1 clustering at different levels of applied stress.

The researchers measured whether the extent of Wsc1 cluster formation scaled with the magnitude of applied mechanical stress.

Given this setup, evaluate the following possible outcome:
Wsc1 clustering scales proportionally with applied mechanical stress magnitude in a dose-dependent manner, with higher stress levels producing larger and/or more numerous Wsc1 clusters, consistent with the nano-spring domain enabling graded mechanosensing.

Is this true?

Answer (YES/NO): YES